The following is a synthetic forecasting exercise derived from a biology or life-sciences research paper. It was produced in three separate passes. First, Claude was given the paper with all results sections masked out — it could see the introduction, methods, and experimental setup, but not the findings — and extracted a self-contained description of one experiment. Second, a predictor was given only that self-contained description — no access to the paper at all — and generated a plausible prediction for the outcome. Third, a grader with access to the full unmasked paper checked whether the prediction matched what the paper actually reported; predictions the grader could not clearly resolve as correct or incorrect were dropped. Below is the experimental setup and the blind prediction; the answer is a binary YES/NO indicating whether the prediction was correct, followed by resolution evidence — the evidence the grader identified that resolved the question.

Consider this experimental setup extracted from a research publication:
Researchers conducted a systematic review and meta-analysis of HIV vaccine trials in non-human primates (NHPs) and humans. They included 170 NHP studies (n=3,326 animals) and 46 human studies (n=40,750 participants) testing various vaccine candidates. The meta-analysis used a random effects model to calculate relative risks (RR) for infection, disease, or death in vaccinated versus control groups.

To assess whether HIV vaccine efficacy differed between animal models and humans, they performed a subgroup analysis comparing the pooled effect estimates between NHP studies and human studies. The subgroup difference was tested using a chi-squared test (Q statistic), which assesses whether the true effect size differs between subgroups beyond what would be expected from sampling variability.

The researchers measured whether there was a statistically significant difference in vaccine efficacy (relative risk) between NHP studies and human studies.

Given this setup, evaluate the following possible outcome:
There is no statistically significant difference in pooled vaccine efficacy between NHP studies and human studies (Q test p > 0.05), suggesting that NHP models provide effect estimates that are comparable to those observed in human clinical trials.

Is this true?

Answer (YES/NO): YES